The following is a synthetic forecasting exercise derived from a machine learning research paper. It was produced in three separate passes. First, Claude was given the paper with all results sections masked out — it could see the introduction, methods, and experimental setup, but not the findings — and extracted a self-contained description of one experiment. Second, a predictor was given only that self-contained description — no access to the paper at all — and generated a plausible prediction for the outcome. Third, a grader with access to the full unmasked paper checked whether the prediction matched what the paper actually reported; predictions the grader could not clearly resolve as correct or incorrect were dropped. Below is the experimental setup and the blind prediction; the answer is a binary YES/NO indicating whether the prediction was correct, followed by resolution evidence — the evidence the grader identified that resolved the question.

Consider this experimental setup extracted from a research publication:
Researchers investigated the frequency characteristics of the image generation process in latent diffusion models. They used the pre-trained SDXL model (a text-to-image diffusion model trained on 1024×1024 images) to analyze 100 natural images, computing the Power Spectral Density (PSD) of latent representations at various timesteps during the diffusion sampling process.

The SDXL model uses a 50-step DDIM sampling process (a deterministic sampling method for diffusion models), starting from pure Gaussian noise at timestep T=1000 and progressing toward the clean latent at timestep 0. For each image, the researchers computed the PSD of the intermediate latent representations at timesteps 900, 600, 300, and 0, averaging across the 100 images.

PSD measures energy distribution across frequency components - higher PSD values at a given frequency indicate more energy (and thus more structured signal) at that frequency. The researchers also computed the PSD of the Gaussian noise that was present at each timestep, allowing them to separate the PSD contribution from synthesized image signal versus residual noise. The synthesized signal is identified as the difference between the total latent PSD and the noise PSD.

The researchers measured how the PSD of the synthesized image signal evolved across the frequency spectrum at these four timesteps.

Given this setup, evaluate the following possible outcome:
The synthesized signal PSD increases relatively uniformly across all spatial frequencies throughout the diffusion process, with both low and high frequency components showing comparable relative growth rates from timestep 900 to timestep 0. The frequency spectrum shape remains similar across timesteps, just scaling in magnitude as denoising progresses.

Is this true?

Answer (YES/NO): NO